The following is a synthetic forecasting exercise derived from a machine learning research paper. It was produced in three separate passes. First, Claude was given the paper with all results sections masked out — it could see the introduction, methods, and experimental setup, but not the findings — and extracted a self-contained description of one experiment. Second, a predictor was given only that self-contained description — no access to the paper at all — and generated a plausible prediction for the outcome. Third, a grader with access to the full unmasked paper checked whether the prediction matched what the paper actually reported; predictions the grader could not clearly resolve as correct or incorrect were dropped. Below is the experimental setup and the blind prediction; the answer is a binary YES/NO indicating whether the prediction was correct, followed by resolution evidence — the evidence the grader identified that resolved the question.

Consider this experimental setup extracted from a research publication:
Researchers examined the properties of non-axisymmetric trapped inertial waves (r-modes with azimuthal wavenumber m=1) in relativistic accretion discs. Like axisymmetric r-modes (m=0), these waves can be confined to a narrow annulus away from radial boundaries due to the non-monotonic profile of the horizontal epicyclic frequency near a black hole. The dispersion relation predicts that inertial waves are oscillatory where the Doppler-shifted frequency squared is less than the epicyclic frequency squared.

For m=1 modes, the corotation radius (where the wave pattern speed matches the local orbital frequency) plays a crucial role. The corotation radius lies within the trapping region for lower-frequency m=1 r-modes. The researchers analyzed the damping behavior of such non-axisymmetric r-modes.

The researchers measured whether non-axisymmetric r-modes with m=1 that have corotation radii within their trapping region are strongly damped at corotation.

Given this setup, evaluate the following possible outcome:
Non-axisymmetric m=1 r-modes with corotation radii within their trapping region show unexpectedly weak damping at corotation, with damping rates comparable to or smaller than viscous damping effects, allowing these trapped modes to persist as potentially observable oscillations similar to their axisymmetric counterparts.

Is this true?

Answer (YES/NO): NO